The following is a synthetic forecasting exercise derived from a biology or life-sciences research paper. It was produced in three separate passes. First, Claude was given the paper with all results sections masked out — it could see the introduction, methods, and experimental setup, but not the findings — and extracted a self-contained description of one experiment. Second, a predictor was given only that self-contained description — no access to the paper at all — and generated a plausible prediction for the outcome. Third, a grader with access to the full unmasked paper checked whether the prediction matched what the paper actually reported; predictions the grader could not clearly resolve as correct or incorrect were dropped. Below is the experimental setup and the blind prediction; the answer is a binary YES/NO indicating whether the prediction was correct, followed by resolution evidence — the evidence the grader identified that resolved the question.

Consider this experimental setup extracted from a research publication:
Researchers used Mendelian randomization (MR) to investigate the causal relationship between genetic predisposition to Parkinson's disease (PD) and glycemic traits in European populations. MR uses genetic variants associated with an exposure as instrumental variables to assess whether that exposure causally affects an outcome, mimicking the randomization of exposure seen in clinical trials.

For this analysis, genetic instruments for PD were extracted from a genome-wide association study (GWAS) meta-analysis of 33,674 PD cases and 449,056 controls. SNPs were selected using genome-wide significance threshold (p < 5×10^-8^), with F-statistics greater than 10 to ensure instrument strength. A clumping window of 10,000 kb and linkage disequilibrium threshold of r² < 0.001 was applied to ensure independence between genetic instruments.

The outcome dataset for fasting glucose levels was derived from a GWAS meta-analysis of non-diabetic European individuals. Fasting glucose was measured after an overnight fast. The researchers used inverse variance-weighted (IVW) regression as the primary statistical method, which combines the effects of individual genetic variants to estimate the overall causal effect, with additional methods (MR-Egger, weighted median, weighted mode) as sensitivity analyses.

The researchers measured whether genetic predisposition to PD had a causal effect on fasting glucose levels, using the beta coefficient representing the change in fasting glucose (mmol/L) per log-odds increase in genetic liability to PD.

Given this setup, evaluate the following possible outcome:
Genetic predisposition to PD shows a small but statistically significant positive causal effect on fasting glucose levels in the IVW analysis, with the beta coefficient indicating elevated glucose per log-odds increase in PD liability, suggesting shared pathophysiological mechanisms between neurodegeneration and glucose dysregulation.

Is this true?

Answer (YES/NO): YES